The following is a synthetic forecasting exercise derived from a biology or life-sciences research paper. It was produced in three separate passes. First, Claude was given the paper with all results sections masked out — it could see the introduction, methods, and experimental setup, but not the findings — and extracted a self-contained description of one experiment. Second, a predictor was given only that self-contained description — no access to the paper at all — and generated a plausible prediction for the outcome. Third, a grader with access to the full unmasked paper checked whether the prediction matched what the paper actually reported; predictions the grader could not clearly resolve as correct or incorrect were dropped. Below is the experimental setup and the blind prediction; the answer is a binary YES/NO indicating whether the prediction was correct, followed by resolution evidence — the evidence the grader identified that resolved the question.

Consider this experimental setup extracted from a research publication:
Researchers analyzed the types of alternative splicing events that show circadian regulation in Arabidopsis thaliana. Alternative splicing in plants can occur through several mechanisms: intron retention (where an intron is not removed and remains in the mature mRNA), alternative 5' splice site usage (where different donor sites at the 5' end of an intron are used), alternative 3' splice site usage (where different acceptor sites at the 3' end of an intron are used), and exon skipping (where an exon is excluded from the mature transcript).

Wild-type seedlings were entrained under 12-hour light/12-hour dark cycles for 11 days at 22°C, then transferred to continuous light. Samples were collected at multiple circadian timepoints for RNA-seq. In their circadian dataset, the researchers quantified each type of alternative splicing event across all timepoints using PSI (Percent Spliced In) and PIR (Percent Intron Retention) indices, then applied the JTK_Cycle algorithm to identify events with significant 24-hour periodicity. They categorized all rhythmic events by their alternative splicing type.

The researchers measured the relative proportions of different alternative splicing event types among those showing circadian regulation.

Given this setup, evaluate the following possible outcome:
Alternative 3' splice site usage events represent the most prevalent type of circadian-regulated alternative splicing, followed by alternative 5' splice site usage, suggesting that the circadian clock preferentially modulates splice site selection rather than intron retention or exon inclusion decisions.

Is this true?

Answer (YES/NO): NO